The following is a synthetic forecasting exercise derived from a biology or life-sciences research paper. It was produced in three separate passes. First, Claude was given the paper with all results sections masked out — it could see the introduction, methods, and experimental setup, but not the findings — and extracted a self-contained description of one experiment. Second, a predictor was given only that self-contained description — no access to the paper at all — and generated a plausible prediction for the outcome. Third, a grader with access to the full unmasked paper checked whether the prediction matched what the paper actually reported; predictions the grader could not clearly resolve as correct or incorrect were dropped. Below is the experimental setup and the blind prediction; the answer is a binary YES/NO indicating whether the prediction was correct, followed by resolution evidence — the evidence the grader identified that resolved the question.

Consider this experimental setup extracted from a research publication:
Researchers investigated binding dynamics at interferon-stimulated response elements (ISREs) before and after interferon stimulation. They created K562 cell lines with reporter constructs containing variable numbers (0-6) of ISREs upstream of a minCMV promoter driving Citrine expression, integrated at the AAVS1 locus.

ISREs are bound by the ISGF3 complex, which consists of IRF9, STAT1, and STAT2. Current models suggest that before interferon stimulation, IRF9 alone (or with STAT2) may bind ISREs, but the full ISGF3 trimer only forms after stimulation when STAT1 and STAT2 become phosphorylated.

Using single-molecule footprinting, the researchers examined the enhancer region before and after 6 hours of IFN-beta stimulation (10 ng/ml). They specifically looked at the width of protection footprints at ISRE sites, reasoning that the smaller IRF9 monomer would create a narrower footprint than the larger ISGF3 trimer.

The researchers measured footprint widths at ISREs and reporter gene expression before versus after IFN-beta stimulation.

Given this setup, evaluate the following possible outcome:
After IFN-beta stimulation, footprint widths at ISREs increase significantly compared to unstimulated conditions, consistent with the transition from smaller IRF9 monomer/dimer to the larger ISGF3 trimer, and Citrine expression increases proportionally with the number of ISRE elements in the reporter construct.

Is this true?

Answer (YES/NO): NO